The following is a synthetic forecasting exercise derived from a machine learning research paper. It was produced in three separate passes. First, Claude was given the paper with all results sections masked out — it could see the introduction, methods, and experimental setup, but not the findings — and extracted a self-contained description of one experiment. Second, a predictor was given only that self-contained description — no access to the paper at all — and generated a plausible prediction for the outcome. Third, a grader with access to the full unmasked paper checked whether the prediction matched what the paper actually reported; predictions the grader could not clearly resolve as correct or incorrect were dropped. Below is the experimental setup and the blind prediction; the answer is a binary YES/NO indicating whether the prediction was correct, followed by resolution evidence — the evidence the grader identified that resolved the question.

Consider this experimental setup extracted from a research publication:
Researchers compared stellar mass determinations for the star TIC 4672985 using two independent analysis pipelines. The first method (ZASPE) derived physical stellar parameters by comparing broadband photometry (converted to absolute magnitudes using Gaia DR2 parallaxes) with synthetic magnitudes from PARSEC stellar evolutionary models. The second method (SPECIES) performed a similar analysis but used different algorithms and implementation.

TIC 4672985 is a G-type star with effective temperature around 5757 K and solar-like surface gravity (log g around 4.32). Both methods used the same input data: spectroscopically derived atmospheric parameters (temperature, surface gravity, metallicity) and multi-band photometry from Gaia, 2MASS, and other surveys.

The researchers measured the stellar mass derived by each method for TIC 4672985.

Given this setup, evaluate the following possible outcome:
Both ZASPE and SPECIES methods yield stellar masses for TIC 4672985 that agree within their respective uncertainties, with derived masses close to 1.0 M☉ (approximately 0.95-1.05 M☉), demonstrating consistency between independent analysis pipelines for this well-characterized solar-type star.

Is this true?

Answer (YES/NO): YES